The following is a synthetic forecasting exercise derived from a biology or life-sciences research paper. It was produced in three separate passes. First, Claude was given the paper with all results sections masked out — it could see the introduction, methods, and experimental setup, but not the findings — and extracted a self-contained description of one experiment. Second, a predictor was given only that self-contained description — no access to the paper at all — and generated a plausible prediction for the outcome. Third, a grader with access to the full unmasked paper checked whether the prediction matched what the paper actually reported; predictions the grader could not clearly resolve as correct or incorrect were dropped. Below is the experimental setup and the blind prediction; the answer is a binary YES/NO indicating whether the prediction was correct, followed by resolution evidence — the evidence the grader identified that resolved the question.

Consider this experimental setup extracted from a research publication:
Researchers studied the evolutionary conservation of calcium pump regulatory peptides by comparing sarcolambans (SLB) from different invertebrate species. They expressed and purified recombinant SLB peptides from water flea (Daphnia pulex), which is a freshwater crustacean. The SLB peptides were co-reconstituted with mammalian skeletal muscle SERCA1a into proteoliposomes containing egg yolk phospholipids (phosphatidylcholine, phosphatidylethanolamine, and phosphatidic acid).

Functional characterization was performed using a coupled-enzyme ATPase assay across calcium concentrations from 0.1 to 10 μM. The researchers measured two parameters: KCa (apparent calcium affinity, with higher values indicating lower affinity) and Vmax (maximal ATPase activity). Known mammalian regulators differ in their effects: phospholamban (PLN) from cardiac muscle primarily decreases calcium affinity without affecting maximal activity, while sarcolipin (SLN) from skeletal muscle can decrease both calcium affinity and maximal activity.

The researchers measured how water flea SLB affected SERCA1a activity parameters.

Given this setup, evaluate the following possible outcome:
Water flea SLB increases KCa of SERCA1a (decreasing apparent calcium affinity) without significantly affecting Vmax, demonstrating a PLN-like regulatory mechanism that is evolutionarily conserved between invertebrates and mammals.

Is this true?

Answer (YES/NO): NO